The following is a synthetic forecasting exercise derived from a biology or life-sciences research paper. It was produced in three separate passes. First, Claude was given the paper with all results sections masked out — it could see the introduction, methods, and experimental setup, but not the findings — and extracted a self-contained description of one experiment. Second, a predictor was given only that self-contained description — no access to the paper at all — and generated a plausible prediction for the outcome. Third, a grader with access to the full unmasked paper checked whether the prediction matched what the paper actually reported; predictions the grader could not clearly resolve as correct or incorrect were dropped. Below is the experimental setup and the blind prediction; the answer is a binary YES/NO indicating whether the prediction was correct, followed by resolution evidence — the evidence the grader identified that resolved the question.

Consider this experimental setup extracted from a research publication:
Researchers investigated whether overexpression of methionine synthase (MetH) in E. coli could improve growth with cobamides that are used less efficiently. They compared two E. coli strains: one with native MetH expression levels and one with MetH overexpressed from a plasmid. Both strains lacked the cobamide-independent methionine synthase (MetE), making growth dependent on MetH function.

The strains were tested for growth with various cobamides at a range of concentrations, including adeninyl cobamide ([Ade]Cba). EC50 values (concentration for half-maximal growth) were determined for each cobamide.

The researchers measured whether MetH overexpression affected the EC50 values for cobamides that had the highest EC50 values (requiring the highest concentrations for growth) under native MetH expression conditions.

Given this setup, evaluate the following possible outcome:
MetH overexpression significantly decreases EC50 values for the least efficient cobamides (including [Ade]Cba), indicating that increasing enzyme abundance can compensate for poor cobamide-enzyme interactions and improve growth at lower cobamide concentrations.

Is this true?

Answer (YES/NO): YES